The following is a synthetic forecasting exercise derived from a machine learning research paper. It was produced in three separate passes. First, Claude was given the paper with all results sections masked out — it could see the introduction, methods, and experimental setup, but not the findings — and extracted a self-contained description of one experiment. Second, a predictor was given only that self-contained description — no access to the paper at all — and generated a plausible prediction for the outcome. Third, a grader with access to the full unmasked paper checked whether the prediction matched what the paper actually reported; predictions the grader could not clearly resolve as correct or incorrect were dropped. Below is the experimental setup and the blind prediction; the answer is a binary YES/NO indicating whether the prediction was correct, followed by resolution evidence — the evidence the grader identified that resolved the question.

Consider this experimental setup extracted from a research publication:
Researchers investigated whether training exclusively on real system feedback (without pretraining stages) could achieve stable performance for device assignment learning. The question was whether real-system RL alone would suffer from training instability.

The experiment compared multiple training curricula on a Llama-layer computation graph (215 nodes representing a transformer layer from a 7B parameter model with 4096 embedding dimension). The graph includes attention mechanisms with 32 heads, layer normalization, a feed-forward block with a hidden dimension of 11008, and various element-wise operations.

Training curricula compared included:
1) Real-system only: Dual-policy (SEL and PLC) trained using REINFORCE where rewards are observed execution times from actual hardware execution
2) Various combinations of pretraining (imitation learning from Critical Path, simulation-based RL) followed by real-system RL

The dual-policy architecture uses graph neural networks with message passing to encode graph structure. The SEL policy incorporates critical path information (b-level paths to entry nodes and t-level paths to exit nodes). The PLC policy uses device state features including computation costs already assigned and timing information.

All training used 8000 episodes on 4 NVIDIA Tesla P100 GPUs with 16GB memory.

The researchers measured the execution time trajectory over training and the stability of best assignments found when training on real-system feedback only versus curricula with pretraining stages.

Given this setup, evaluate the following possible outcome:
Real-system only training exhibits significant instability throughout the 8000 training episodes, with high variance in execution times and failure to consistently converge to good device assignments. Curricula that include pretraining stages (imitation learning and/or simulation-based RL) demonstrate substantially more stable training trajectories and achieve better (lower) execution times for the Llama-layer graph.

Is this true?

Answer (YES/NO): YES